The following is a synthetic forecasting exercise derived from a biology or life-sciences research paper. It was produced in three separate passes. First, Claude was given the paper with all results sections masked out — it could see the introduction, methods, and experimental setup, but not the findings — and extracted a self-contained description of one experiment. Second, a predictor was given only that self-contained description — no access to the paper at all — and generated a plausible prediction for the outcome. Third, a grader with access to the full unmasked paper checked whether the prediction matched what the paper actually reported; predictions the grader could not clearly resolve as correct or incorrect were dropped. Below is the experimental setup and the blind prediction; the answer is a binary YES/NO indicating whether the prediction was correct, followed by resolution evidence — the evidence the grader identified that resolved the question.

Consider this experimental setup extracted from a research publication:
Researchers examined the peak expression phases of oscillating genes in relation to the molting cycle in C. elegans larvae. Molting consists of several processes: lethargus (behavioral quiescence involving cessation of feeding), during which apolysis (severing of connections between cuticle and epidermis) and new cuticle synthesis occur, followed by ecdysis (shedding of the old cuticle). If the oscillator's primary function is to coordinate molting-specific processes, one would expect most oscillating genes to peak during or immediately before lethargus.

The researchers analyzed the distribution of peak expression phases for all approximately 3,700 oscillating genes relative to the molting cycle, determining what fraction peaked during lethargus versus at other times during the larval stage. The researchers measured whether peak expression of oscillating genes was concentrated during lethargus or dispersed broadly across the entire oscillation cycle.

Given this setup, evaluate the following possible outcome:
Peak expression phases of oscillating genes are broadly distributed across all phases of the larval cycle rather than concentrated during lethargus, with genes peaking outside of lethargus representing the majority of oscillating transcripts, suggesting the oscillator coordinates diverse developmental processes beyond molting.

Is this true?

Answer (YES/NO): YES